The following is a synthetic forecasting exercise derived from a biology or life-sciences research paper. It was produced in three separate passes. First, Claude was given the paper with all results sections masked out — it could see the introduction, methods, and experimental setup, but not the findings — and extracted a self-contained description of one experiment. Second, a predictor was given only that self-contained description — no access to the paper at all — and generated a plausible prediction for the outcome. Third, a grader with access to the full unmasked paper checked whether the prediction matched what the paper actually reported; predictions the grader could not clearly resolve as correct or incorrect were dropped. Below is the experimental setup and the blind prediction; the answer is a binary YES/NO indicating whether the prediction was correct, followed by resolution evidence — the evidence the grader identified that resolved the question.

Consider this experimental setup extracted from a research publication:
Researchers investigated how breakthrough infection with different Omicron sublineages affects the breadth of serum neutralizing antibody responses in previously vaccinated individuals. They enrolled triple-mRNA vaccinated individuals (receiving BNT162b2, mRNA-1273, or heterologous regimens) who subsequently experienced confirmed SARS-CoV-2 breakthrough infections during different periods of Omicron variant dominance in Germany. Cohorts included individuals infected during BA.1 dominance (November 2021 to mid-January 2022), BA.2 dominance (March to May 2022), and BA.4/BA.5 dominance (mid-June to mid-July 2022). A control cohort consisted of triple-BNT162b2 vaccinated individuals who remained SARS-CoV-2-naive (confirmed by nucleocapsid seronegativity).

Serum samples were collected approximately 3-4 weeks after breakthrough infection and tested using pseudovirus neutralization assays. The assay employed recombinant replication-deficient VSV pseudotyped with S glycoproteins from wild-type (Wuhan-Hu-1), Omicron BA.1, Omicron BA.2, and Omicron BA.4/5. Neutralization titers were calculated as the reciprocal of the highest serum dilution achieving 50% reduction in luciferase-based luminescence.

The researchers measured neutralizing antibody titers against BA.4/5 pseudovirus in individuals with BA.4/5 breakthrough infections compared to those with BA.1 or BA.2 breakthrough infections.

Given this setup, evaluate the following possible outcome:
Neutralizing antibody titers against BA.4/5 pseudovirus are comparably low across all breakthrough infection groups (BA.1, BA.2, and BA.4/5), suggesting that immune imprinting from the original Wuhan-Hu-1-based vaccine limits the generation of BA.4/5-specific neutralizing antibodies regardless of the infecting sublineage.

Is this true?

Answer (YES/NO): NO